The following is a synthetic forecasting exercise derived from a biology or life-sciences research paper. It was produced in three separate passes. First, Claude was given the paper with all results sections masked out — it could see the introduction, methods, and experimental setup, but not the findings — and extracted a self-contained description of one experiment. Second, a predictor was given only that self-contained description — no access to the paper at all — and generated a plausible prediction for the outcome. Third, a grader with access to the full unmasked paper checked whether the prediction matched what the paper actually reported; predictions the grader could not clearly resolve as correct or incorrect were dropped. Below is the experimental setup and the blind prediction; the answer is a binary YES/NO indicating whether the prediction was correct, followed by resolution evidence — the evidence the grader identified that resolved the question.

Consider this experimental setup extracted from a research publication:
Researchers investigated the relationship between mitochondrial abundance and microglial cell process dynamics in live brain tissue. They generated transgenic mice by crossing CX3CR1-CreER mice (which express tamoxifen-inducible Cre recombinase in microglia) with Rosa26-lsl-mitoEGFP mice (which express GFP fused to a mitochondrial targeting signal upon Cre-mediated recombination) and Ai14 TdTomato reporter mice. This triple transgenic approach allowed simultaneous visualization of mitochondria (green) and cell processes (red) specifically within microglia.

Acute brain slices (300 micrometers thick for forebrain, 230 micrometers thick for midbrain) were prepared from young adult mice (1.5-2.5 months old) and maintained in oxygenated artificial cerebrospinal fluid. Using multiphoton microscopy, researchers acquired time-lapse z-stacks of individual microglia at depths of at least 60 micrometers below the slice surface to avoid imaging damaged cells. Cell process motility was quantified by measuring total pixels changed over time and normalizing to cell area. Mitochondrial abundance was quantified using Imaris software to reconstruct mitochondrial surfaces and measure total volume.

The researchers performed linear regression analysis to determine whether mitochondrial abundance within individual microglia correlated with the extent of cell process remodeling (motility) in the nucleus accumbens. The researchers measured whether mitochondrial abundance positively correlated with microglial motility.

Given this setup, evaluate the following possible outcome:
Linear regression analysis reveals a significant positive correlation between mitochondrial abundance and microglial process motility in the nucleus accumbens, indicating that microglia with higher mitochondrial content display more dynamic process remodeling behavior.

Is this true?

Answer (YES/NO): NO